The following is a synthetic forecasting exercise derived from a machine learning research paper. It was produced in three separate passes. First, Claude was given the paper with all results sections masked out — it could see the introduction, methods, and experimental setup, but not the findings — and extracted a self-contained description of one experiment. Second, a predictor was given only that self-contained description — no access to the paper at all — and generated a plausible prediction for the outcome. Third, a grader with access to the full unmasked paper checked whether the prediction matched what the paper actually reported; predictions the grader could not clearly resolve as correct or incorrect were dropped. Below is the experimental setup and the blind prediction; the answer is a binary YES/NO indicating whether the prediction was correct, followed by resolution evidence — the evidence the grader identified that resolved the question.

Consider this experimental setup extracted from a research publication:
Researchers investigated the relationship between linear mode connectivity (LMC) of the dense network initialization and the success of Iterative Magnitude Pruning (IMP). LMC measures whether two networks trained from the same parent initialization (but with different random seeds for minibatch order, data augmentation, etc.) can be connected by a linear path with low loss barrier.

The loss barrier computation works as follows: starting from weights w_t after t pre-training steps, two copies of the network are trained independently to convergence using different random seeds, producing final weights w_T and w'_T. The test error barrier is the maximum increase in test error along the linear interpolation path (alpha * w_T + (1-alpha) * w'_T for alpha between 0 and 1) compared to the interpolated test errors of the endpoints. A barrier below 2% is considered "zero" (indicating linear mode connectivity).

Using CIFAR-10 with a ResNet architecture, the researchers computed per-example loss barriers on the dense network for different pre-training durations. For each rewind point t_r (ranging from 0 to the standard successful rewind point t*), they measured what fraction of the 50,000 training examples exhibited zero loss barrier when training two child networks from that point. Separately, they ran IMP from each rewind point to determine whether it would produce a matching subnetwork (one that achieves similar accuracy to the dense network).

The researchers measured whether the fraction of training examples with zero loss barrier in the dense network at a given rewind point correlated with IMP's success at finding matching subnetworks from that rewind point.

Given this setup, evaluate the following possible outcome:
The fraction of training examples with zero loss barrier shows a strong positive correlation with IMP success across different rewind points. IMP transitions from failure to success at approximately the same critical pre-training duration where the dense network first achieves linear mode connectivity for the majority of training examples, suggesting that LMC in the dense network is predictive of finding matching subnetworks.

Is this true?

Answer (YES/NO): NO